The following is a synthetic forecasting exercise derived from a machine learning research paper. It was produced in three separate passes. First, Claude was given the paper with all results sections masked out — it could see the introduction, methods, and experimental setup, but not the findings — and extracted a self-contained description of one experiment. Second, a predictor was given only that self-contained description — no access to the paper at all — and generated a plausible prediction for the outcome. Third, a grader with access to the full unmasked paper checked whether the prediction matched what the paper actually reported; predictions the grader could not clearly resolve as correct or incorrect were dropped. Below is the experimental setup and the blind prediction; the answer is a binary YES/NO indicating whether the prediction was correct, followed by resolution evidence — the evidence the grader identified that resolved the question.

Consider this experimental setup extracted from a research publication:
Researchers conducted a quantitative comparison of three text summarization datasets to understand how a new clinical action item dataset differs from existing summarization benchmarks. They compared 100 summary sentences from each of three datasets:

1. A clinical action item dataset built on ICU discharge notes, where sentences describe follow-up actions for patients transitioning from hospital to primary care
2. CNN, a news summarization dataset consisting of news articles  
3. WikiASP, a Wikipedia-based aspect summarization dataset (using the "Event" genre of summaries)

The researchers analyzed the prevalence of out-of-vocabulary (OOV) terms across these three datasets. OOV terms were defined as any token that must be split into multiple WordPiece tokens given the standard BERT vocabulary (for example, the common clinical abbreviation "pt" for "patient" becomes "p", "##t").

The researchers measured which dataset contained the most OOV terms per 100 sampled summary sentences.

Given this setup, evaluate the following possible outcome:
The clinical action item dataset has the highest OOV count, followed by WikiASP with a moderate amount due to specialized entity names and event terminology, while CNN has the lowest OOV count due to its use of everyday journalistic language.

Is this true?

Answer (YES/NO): NO